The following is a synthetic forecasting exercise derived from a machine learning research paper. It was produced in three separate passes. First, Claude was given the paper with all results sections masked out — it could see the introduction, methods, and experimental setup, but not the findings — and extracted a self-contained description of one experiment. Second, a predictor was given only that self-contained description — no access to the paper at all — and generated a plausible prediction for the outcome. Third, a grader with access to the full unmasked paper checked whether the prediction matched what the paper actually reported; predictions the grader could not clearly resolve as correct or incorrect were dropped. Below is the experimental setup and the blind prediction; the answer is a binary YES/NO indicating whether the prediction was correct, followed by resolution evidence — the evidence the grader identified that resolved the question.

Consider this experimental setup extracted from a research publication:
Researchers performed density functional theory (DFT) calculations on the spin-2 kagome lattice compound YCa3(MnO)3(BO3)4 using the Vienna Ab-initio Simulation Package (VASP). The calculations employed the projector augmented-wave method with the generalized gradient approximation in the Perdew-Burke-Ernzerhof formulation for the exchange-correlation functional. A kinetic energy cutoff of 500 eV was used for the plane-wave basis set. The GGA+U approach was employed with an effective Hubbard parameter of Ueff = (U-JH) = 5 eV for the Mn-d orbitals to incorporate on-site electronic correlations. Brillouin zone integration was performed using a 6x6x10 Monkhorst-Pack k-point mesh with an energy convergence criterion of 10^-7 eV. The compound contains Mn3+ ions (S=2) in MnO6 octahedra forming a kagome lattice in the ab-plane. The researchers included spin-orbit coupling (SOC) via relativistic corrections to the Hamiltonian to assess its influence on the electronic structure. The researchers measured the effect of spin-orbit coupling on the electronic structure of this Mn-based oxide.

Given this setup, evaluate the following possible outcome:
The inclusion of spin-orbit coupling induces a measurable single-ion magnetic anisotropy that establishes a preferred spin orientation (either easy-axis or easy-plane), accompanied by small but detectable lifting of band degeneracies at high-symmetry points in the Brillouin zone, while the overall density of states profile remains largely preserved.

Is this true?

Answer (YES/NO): NO